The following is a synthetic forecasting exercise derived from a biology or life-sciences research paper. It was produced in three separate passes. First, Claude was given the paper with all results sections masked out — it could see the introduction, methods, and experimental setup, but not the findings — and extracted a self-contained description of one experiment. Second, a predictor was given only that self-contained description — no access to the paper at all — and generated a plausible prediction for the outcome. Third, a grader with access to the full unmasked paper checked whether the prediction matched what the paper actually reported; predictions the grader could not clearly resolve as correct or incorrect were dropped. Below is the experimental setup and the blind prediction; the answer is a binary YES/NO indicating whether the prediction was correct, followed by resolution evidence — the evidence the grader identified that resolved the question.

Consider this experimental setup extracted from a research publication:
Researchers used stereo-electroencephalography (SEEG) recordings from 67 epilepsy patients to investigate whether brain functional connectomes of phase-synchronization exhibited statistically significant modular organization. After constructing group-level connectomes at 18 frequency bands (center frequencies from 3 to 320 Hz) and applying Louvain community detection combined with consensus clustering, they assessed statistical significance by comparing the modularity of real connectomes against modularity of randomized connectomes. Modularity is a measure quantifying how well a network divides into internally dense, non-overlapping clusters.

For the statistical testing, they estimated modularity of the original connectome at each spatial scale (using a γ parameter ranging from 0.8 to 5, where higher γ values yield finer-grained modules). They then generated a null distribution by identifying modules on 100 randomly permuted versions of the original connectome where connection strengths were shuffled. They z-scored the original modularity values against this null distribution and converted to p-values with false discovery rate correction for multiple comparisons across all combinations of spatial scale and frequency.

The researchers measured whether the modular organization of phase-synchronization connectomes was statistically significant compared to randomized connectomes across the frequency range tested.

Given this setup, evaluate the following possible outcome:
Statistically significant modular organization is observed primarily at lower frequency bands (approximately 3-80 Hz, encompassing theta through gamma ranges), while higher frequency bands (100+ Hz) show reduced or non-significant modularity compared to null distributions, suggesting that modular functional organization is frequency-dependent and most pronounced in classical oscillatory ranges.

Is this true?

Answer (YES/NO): NO